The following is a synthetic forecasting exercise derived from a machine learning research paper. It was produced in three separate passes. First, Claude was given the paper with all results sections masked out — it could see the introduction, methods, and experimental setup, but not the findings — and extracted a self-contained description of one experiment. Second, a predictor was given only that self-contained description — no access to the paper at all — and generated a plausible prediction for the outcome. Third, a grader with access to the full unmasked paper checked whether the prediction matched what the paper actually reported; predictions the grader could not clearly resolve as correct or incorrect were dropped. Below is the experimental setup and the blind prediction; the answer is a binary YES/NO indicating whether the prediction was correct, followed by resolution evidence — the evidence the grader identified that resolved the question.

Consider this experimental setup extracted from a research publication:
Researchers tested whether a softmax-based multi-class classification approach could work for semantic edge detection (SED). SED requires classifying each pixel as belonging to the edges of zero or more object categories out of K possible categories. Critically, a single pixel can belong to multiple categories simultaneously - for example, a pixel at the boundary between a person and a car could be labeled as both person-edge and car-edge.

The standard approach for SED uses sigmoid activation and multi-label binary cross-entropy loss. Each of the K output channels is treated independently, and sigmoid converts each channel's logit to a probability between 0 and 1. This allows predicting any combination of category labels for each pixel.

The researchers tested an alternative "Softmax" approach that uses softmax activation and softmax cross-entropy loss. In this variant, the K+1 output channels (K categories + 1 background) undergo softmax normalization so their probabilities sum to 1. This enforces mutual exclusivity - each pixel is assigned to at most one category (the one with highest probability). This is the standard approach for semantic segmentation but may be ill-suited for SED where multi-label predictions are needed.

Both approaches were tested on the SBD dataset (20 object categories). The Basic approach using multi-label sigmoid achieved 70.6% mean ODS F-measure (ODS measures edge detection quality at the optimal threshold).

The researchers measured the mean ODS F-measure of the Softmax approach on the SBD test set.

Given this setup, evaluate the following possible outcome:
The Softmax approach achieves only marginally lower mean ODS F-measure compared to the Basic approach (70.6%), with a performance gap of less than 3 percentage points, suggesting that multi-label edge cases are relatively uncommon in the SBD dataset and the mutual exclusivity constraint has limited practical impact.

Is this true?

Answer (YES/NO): NO